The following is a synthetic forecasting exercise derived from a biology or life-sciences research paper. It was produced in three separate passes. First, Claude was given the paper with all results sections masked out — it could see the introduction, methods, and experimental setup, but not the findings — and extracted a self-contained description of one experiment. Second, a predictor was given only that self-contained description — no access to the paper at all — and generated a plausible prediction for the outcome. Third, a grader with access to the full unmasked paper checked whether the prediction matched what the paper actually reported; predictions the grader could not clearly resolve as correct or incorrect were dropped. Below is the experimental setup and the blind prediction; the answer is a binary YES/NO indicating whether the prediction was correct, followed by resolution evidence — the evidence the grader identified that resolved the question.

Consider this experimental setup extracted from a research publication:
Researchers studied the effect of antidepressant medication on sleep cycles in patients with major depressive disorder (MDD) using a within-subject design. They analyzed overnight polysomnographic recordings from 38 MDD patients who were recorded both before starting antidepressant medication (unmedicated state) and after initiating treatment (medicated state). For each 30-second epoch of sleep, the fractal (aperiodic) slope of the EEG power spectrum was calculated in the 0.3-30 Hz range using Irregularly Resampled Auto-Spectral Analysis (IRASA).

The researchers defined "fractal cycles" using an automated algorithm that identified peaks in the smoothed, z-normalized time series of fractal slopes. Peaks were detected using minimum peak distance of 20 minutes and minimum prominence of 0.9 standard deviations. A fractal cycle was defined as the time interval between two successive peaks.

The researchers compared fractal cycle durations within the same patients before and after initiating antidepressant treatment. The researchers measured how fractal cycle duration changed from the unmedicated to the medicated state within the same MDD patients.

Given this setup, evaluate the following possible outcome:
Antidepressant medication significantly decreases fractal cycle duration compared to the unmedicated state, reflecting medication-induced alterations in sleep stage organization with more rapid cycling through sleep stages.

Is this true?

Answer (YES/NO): NO